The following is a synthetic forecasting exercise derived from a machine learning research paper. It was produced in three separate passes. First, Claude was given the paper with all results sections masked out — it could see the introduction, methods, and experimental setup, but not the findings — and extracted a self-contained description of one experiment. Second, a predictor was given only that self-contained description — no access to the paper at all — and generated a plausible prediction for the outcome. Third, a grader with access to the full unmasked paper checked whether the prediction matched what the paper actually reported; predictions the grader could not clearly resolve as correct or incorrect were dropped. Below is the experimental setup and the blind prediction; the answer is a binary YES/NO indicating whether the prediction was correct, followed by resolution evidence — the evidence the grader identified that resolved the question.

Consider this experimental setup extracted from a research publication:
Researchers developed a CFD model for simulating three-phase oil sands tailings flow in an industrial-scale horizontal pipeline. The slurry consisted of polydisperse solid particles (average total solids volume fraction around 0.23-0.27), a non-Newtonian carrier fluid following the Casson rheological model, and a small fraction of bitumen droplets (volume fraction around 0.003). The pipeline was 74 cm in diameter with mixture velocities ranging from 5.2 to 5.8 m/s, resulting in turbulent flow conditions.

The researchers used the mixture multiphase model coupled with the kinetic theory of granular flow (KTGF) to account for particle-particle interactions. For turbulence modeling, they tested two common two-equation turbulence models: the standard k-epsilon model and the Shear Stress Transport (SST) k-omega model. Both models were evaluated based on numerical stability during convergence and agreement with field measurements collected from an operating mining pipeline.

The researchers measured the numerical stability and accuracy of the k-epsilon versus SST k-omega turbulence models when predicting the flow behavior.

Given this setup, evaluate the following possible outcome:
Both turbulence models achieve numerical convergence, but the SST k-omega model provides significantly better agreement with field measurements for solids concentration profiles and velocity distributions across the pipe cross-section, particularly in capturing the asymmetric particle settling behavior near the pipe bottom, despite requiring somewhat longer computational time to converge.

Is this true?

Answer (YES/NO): NO